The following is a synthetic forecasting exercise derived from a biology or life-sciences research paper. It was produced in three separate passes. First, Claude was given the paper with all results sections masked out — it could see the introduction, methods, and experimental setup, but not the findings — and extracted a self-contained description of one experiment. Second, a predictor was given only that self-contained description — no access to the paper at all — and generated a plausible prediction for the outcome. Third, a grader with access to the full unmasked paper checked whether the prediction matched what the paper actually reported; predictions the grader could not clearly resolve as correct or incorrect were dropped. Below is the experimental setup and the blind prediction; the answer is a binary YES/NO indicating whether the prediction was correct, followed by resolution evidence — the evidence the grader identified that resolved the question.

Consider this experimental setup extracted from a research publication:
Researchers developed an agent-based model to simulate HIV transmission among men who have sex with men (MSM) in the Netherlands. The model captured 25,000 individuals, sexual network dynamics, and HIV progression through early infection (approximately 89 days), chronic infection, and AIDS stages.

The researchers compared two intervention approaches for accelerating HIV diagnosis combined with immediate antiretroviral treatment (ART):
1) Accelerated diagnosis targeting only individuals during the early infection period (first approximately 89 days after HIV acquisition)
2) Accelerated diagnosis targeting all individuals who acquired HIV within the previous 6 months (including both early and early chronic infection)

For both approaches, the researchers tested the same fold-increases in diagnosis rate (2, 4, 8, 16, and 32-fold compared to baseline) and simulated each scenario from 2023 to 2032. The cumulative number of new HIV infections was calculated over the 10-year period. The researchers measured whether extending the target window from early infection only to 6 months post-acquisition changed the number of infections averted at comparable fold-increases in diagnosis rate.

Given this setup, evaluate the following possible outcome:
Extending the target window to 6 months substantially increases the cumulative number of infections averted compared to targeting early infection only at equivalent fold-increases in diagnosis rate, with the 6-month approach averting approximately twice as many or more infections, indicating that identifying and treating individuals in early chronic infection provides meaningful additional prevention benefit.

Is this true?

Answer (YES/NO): NO